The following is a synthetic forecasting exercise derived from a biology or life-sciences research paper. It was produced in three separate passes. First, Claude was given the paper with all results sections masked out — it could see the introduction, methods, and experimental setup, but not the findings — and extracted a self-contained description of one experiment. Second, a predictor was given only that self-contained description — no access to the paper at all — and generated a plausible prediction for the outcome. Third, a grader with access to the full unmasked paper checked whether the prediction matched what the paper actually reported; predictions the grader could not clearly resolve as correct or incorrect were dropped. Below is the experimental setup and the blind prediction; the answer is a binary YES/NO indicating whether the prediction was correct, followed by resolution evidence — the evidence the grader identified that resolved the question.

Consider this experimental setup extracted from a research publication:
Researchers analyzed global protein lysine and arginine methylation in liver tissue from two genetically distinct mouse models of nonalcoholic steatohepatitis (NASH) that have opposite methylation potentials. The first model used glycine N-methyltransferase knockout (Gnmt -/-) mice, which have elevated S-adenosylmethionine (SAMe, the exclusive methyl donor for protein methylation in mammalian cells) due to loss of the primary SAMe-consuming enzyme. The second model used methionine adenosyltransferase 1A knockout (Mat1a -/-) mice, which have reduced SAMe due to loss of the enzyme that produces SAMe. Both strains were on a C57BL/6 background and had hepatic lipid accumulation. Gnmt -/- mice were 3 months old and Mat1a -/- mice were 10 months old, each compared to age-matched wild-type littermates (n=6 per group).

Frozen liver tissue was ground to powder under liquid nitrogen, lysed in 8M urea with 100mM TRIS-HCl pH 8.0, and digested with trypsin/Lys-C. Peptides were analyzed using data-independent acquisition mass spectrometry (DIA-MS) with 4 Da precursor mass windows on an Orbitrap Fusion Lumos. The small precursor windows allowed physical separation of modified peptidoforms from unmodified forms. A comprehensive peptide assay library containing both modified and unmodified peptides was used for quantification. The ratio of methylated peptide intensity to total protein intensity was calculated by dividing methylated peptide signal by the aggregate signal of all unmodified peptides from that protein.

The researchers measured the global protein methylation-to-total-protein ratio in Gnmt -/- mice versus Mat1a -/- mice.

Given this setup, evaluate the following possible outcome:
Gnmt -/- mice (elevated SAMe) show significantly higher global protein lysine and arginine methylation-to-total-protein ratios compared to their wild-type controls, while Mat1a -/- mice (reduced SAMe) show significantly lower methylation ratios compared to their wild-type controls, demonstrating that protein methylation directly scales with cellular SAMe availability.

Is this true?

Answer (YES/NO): YES